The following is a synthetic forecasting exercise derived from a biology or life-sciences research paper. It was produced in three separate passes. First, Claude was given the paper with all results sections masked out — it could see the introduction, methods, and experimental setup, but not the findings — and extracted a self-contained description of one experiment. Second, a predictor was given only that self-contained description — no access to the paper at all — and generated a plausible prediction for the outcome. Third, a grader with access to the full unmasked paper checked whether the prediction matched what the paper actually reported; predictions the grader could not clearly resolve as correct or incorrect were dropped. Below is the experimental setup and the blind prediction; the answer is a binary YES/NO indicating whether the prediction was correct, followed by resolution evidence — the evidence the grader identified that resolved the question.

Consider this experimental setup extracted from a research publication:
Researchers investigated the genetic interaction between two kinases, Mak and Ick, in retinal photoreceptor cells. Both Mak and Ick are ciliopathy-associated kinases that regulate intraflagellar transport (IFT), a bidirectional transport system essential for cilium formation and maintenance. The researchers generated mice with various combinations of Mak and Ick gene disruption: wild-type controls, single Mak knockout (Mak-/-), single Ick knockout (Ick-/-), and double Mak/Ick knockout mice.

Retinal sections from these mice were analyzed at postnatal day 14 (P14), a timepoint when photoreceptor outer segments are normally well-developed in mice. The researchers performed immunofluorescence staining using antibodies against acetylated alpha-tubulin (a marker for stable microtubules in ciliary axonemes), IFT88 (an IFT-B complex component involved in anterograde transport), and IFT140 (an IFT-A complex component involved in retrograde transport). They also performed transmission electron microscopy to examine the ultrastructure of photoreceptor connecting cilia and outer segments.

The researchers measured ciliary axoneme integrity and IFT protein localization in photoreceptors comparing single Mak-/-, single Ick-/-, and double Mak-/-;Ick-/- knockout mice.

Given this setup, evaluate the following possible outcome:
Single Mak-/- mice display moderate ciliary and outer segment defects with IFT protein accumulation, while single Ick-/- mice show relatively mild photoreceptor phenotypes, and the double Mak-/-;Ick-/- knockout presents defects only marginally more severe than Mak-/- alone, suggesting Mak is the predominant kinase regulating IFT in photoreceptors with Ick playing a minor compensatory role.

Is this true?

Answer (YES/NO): NO